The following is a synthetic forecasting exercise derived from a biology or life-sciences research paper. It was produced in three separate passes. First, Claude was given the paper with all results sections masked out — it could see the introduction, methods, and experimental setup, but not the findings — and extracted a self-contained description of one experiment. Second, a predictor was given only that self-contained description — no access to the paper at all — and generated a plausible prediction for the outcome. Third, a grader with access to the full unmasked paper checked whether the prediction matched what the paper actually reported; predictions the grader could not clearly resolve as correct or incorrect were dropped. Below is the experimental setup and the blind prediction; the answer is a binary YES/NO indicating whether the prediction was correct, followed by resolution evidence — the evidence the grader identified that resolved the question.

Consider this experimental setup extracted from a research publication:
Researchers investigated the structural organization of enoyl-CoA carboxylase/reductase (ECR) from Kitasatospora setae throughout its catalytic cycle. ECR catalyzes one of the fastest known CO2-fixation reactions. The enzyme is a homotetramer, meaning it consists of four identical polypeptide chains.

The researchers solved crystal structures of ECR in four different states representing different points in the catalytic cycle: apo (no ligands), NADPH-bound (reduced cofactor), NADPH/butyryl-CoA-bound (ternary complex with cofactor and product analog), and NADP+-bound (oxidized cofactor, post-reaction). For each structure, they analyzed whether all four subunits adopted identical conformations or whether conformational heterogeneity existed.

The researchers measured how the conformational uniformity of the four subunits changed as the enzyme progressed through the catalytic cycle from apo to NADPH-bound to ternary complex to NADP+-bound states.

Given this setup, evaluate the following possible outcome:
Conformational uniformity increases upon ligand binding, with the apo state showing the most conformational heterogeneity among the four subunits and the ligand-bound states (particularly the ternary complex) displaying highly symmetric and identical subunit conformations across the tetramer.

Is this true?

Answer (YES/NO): NO